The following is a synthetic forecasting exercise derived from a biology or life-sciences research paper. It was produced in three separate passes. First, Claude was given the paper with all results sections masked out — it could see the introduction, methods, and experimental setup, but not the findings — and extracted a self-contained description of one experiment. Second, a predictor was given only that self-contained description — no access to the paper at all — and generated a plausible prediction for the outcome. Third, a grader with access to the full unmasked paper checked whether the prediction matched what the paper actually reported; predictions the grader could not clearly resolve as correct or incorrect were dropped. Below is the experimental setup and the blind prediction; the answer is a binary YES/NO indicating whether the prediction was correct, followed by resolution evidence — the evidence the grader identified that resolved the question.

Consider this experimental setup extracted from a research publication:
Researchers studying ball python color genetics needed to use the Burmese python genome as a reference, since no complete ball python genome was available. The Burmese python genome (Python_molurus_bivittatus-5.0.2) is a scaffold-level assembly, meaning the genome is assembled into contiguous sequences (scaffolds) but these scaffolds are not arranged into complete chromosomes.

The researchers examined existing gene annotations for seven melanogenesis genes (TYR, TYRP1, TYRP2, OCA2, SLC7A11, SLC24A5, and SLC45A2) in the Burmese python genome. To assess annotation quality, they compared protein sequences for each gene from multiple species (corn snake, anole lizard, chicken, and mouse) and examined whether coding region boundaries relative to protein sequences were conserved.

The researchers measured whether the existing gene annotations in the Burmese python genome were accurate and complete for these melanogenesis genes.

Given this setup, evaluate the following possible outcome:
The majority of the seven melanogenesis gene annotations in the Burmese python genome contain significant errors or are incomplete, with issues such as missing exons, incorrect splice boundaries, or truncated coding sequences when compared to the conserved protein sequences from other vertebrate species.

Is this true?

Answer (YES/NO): YES